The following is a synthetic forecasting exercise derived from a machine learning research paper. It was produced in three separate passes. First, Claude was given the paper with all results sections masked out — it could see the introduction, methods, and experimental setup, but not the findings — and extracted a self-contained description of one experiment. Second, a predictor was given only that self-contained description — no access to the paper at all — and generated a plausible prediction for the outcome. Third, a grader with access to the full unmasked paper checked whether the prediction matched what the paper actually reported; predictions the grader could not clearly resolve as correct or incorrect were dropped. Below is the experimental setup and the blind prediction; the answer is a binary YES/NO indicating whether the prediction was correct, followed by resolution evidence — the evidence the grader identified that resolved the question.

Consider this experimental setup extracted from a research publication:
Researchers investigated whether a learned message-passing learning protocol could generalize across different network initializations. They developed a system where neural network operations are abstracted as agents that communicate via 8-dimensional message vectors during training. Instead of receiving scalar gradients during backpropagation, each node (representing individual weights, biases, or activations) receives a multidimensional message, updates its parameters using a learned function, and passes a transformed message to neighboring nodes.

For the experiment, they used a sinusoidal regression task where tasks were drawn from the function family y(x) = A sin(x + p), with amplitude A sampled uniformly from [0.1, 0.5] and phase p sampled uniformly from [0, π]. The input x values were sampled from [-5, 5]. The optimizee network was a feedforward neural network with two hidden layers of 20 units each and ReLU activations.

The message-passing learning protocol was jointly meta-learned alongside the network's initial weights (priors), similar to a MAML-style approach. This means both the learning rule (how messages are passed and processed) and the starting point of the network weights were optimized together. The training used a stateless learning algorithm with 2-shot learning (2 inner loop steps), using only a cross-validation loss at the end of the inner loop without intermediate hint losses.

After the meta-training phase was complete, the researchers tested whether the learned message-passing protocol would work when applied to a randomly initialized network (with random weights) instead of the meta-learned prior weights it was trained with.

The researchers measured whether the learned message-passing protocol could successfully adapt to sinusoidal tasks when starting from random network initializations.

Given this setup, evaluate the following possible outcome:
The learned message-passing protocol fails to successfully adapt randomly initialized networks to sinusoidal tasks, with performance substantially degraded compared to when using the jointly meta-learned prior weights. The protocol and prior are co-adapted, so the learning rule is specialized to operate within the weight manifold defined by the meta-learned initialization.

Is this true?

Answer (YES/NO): YES